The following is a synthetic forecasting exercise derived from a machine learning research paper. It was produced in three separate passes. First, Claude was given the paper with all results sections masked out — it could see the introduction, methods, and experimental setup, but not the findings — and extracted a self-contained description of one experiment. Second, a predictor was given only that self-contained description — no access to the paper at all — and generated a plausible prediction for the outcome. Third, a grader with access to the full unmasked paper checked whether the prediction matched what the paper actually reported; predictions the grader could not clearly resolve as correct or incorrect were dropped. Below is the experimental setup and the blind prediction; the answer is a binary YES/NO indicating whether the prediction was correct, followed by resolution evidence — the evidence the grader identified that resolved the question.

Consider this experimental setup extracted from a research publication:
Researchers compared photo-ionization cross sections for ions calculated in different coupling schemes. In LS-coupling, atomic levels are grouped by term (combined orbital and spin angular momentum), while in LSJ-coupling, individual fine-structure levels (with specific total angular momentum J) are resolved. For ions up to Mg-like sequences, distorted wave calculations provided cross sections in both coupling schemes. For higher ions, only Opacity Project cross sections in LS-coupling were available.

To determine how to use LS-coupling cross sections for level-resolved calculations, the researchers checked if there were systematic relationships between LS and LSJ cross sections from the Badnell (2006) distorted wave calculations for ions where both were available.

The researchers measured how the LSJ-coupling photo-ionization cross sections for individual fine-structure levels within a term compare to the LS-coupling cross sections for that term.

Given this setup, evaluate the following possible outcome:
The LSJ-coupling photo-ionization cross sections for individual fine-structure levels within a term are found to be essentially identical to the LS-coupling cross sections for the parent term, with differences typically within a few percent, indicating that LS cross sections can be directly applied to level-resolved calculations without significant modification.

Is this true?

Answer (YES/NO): YES